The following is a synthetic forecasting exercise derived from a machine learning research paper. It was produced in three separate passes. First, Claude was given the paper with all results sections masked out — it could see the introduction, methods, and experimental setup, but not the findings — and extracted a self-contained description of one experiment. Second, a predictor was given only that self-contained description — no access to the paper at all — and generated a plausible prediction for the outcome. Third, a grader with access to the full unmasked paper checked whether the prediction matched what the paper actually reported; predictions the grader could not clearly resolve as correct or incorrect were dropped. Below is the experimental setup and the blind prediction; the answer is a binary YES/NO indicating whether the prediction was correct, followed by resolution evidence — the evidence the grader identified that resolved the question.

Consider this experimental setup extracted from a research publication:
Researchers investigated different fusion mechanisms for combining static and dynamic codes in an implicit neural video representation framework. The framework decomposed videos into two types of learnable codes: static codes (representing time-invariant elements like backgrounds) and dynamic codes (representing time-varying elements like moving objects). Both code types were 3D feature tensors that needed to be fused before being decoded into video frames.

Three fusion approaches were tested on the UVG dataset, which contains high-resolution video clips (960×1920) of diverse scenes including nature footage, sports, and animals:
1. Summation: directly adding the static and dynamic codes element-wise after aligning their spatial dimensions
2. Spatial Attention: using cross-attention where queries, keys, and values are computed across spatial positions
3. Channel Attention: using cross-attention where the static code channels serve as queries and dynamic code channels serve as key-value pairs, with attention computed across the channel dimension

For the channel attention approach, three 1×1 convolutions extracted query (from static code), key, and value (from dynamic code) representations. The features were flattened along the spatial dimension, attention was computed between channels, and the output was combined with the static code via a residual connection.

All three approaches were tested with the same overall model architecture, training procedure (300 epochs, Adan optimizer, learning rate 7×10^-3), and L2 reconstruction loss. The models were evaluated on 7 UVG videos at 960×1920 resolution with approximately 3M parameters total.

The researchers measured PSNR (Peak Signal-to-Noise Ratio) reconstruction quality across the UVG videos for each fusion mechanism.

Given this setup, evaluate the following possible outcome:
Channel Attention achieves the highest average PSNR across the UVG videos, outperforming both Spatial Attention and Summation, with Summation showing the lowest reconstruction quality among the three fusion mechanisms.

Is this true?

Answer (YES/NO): NO